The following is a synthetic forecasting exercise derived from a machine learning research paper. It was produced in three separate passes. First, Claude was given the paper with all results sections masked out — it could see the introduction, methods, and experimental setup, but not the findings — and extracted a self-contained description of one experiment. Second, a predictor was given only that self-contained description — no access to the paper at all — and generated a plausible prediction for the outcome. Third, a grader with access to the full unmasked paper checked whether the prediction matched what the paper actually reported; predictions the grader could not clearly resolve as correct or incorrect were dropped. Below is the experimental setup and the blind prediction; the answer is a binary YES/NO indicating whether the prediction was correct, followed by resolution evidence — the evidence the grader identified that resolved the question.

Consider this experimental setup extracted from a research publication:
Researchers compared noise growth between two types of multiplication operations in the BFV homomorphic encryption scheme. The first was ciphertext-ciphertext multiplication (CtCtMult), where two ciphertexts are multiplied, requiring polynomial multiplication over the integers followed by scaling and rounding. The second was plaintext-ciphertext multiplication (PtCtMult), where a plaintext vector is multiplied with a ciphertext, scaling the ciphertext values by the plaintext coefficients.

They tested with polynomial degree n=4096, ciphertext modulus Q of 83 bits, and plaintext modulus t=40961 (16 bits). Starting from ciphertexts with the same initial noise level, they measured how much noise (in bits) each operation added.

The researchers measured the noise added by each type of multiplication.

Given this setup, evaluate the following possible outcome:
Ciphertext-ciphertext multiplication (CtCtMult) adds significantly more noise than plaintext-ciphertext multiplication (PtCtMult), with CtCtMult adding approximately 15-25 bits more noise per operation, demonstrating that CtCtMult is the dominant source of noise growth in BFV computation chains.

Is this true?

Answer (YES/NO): NO